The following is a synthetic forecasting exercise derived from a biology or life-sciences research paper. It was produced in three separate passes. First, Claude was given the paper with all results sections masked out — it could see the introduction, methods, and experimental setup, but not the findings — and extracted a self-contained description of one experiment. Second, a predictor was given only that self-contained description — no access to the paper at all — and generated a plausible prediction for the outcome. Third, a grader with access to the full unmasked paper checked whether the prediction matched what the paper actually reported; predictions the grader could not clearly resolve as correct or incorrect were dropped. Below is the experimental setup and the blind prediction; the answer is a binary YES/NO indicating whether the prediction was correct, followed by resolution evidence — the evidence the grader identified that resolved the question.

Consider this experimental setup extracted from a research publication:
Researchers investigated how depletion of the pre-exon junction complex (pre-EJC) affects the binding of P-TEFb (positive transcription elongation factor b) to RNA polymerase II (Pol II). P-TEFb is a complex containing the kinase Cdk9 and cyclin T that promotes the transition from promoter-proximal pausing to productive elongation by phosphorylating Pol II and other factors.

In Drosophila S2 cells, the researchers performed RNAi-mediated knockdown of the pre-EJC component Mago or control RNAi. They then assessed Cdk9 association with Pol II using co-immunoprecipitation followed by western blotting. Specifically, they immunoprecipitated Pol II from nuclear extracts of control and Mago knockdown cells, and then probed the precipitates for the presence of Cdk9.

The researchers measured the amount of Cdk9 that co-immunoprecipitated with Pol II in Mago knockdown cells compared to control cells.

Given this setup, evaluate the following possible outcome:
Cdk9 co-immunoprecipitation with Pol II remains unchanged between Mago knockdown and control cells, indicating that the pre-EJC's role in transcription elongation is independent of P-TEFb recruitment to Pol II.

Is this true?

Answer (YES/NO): NO